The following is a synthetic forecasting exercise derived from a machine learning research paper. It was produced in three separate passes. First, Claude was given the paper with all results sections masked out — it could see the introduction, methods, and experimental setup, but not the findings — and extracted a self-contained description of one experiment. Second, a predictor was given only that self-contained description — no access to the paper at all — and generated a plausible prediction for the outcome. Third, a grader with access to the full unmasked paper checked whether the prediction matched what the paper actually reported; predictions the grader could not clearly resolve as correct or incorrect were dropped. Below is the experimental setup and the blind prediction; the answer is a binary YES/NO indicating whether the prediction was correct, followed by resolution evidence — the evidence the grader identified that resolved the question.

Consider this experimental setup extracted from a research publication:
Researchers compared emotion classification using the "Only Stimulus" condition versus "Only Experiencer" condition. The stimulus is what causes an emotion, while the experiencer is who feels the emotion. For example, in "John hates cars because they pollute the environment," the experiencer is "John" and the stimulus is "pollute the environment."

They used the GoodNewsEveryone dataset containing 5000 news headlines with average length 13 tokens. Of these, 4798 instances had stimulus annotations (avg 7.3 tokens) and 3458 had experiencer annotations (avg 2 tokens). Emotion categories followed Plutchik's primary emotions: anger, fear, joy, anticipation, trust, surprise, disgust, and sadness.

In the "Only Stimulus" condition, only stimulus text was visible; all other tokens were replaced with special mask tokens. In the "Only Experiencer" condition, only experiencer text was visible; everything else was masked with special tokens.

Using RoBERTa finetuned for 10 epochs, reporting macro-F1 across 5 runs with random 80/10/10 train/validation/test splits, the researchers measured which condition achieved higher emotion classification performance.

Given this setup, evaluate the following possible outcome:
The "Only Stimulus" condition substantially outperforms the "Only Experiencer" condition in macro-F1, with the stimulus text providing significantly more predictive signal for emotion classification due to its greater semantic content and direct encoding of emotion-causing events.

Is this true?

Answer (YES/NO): YES